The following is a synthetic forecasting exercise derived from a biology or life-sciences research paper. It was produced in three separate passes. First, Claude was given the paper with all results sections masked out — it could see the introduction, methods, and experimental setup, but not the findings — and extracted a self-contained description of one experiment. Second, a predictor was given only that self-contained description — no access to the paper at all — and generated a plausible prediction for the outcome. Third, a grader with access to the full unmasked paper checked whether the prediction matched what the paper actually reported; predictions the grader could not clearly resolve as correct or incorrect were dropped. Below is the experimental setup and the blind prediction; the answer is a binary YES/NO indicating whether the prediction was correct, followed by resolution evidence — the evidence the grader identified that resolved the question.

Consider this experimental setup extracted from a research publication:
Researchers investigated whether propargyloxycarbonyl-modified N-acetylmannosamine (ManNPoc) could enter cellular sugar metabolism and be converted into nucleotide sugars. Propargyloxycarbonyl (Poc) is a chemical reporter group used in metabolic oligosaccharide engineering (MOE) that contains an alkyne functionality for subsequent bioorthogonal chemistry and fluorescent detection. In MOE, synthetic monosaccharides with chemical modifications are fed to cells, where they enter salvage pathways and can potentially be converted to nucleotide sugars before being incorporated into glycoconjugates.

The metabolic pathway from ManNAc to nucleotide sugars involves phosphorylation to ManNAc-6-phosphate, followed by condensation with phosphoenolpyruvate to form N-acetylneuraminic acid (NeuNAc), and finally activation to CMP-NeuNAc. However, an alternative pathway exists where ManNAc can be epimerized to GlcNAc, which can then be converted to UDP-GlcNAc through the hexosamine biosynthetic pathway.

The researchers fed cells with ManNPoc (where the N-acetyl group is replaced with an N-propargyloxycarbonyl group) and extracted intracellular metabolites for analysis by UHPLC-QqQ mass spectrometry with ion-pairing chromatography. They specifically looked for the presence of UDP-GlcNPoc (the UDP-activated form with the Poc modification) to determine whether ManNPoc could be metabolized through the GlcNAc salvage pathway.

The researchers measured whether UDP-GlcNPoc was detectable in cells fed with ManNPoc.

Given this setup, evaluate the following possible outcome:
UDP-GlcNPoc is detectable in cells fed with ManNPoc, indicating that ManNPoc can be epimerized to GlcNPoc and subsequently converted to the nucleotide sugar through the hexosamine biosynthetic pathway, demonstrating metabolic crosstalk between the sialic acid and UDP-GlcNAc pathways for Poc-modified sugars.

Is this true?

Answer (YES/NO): YES